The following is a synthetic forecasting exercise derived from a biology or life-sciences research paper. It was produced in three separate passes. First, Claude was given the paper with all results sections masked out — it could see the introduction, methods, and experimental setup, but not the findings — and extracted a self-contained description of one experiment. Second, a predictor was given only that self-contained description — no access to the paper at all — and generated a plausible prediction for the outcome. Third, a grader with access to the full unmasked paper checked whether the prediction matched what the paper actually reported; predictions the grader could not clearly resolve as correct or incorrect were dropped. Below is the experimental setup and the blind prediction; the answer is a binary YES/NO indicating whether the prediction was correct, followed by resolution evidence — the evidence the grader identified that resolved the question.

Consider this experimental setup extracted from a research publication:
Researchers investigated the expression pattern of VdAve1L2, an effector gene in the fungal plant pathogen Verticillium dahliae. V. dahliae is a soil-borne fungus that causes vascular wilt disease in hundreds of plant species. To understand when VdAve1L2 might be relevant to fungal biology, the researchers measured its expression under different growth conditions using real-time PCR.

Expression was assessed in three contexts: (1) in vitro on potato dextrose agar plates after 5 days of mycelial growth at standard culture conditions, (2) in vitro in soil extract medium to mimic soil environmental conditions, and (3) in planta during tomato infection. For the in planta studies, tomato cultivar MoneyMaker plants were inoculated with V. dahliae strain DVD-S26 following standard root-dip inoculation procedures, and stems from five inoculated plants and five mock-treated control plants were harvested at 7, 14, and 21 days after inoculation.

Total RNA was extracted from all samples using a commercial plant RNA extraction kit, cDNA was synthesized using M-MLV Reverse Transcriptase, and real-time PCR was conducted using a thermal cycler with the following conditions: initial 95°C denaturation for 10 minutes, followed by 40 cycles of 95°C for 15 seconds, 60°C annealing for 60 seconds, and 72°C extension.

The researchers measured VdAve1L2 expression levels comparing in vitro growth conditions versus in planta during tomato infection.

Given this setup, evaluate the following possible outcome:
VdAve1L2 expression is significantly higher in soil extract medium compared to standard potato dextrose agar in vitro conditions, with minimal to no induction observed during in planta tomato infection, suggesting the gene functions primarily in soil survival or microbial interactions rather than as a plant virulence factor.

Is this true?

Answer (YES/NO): NO